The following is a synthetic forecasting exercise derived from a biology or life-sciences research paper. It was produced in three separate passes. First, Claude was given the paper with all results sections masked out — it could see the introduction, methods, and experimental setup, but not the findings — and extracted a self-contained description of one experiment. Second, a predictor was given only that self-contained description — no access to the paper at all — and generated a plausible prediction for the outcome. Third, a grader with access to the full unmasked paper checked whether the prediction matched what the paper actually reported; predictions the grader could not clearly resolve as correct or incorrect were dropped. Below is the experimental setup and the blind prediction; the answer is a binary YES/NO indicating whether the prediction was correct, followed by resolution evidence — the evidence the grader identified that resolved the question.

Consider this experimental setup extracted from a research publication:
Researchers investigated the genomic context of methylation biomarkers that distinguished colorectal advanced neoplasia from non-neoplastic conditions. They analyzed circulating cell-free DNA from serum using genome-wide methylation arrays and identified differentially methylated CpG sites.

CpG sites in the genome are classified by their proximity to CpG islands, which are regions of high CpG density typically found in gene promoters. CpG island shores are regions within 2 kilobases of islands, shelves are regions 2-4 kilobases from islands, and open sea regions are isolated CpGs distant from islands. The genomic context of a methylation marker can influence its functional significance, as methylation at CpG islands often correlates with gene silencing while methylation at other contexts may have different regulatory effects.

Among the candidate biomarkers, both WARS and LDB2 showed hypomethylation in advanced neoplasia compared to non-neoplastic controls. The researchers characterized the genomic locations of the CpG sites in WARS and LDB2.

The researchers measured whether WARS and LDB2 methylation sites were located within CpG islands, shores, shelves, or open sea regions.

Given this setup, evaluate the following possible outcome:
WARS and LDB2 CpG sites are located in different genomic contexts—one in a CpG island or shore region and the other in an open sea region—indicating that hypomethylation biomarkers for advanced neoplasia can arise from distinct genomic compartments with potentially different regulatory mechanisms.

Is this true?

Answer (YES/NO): NO